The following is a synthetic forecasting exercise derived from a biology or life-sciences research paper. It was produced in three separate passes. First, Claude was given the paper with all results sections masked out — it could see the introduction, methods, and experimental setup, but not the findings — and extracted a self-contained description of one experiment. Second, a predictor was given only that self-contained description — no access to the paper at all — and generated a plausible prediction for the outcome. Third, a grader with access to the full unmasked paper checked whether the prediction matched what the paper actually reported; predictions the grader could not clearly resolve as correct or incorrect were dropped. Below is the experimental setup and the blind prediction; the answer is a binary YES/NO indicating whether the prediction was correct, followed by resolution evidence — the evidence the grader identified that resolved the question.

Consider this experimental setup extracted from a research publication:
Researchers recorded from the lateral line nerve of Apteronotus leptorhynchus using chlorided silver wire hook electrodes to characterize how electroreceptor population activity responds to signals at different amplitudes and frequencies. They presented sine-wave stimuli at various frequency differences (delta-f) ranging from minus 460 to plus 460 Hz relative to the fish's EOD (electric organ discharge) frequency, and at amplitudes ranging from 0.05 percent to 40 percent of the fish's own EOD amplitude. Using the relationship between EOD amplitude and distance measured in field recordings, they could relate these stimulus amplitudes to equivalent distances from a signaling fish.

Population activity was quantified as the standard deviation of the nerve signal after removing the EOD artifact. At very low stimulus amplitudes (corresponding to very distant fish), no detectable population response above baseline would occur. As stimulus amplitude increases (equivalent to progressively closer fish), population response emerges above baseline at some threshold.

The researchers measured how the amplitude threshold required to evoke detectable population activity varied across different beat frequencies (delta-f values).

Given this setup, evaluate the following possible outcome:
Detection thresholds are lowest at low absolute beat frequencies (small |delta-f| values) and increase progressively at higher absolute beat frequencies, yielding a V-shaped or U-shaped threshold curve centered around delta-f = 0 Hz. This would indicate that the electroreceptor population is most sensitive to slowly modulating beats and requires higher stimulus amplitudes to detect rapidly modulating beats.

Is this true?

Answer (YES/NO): NO